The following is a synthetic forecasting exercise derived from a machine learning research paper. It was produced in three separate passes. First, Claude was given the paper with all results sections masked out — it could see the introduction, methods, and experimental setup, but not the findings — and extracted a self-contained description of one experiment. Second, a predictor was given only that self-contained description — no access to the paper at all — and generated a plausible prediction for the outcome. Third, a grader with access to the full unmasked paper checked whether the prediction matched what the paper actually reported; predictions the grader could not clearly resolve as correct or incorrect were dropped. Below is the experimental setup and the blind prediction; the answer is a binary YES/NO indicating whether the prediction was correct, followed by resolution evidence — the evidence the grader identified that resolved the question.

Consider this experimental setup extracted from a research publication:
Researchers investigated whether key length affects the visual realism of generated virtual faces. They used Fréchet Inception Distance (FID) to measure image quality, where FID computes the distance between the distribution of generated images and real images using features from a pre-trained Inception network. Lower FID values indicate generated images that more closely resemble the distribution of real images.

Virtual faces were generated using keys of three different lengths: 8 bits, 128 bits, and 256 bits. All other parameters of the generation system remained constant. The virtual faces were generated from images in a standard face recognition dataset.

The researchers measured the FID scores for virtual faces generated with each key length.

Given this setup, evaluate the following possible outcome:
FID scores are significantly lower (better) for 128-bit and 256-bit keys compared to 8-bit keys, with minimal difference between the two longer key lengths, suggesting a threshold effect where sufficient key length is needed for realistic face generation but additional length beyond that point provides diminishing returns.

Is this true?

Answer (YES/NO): NO